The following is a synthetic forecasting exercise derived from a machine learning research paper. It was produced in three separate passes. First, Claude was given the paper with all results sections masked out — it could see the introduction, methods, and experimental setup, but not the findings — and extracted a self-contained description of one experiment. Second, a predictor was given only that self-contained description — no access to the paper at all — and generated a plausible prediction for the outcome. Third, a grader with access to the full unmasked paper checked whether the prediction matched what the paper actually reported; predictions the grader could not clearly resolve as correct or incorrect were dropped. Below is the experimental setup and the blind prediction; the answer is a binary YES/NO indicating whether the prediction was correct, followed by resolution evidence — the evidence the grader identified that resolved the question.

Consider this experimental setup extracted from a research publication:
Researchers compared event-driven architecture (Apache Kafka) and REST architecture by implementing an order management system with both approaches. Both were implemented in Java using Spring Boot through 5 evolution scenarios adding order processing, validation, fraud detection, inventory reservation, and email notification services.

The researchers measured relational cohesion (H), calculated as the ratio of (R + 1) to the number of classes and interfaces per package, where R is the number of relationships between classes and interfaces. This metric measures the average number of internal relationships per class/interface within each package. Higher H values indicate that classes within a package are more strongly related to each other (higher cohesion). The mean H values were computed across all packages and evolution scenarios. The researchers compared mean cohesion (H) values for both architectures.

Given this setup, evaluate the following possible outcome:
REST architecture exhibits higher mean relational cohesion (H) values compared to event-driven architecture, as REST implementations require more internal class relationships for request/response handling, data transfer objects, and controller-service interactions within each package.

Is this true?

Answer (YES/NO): NO